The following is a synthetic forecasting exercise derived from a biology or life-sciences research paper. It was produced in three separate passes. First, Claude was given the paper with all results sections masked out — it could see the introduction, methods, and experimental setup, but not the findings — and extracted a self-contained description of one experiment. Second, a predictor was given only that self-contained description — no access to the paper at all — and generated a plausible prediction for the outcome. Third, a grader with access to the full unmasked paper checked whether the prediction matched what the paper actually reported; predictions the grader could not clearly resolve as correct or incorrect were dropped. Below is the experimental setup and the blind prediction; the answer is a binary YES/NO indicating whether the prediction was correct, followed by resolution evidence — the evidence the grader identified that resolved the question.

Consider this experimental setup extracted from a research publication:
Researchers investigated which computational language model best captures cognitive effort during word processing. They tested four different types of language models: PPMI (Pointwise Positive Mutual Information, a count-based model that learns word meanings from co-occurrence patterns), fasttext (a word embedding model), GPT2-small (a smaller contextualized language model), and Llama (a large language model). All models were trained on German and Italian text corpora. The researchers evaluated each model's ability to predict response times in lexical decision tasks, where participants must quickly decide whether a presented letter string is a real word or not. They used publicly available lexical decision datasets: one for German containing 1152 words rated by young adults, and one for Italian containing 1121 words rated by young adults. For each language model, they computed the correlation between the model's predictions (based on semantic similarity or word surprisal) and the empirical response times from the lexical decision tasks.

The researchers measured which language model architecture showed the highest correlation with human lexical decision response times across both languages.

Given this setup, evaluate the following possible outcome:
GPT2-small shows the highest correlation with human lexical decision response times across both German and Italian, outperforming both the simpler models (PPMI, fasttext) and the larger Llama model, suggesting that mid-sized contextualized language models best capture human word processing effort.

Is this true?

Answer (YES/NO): NO